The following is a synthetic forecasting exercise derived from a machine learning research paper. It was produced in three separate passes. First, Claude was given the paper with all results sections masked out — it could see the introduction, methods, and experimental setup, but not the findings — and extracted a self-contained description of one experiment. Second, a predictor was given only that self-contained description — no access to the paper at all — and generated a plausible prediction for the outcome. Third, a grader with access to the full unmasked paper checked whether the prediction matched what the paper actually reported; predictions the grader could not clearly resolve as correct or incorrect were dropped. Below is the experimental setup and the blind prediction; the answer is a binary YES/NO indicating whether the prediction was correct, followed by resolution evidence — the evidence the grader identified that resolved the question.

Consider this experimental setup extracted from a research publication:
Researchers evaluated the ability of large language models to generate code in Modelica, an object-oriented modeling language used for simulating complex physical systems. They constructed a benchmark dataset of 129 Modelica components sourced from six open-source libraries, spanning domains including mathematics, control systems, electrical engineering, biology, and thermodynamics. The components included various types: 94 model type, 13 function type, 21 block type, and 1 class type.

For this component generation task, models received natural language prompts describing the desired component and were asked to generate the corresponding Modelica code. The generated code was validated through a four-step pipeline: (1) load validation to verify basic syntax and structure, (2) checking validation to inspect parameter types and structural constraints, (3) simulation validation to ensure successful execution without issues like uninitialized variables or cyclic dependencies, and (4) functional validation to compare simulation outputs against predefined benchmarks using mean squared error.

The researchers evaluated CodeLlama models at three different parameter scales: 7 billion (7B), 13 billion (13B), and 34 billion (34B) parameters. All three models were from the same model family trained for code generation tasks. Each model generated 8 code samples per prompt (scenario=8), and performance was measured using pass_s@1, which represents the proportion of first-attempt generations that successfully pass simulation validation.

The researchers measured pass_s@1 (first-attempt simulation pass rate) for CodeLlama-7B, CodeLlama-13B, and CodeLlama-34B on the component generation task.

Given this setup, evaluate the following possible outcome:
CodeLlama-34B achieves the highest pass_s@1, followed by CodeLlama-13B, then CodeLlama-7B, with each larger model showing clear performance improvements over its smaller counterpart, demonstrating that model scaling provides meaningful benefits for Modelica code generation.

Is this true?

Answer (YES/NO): YES